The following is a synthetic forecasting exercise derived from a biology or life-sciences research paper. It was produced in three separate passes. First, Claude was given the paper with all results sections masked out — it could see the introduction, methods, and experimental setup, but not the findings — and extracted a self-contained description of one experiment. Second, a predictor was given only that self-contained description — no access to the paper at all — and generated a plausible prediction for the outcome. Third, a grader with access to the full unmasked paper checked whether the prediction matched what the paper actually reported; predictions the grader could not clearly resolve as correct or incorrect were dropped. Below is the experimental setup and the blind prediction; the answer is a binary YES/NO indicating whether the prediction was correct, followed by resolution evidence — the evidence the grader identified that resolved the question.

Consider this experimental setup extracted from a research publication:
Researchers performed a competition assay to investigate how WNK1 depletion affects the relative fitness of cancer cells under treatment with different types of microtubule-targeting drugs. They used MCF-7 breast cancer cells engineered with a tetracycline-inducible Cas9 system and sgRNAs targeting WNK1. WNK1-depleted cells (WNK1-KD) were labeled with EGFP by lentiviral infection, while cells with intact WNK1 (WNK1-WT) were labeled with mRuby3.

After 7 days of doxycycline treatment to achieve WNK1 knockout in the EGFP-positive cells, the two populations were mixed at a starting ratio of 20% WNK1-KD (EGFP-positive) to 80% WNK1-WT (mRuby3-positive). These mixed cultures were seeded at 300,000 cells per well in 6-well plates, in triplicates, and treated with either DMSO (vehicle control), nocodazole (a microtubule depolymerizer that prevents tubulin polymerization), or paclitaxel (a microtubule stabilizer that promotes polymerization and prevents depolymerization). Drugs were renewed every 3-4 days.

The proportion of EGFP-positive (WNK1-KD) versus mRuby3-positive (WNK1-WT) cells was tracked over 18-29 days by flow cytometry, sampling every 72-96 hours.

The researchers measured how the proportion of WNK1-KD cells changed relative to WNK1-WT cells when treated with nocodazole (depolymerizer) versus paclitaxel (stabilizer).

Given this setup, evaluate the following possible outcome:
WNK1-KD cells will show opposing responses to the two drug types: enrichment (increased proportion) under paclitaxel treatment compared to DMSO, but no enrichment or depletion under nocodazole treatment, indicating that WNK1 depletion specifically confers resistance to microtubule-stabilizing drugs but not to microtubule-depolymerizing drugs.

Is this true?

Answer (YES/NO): NO